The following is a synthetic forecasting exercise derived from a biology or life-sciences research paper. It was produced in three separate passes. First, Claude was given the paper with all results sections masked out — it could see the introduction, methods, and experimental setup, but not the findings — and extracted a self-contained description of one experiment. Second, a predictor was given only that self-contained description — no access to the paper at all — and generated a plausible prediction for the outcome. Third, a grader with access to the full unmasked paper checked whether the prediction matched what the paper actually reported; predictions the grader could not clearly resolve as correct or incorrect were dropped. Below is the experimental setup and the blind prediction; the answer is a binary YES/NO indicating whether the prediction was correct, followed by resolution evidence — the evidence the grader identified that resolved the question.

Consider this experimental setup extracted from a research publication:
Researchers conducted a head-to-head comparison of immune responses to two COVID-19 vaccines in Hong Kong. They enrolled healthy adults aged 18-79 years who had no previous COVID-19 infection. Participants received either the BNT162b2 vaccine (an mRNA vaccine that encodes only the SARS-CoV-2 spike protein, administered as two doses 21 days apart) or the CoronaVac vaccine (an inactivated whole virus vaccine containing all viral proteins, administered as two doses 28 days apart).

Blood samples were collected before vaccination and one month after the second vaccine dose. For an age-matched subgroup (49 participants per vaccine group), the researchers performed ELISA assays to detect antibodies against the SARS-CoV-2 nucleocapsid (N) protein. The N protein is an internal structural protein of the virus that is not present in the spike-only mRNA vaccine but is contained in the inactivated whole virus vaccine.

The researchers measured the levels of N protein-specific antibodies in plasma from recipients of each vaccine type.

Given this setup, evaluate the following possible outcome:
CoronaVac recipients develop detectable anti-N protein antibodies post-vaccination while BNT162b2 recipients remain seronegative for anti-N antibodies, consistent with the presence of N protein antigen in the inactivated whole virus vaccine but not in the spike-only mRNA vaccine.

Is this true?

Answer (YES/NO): YES